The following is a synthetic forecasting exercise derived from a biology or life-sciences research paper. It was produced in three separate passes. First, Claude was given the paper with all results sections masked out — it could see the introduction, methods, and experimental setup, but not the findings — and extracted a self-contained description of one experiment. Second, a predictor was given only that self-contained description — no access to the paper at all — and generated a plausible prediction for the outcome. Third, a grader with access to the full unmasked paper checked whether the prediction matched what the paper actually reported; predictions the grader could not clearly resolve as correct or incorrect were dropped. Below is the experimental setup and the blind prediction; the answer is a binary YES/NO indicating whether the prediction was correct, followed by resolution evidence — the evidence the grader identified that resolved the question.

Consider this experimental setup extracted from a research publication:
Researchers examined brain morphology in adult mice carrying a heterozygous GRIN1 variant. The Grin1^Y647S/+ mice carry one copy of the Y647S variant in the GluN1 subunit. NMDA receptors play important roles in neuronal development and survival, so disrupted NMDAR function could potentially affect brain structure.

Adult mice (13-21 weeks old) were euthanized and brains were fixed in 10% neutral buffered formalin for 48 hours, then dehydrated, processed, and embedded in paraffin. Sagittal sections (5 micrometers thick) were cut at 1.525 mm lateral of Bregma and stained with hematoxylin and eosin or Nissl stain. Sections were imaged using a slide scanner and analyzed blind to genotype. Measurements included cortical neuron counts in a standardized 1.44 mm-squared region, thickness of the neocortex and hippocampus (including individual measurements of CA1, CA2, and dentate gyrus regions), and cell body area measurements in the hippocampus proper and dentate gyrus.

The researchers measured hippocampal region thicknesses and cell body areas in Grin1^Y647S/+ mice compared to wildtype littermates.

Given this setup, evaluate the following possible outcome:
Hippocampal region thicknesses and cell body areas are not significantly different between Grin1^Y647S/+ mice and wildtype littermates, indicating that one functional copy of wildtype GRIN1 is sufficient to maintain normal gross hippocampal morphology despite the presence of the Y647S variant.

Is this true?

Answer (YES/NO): NO